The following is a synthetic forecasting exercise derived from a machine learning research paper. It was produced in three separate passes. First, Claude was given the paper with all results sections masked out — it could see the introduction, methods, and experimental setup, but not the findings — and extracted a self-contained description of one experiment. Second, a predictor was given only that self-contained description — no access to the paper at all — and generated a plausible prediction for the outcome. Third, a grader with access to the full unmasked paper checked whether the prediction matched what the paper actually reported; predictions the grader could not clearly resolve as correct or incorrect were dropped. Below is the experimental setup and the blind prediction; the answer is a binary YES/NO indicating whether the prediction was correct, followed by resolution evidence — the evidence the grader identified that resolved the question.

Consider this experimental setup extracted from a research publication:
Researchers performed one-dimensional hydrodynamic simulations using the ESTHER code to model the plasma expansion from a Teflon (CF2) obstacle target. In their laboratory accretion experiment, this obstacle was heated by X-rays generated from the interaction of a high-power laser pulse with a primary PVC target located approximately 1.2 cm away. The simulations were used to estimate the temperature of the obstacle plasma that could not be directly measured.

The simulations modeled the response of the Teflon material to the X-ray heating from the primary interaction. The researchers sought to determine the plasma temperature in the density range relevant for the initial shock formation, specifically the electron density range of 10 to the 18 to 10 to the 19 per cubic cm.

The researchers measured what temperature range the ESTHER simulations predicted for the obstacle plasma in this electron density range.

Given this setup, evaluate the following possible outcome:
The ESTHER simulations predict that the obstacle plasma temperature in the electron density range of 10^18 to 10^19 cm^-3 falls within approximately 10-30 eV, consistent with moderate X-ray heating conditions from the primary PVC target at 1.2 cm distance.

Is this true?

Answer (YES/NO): NO